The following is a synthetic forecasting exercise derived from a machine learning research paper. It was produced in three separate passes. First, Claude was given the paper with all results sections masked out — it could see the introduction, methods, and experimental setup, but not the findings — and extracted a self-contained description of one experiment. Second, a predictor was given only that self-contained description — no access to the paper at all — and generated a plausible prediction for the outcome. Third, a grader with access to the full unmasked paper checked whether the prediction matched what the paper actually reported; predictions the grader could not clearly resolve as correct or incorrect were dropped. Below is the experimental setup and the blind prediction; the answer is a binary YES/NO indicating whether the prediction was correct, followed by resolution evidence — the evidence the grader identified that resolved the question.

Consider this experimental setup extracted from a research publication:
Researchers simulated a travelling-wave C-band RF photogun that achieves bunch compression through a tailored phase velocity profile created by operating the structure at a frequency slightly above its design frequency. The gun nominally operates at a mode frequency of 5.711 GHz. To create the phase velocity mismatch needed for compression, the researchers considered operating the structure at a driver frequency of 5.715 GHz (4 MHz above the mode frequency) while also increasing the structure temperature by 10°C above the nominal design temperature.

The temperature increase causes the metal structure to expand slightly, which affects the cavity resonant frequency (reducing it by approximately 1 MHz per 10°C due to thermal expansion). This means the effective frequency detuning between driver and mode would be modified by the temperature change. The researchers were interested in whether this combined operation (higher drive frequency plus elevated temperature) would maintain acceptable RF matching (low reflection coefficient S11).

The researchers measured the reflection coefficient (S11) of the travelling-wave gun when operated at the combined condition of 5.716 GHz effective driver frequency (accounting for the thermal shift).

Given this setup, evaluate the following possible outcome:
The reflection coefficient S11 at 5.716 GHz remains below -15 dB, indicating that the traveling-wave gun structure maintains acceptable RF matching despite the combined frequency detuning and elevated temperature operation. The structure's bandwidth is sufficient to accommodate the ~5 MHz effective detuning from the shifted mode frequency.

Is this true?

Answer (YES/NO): YES